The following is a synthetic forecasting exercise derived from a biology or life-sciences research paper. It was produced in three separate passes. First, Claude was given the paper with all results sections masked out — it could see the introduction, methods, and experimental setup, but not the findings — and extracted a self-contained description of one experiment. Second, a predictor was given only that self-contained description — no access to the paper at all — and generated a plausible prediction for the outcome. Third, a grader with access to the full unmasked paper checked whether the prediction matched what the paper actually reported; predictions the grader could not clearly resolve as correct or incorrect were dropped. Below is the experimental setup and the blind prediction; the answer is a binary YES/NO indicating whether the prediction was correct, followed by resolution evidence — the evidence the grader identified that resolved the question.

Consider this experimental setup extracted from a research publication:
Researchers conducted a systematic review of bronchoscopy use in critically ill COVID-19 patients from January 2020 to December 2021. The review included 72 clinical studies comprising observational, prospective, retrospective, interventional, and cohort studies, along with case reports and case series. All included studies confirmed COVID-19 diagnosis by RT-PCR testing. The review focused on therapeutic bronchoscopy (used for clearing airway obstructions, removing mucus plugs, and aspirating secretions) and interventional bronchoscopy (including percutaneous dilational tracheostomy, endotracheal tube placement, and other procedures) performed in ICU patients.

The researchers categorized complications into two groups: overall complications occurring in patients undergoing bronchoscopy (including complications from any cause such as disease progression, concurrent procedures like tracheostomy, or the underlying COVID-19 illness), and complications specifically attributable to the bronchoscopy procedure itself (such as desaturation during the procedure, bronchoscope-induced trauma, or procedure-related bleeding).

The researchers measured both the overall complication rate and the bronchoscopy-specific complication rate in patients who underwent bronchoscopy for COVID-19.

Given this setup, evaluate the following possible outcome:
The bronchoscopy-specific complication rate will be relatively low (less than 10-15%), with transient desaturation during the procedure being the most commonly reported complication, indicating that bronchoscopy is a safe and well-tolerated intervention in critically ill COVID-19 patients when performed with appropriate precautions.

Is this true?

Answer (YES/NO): YES